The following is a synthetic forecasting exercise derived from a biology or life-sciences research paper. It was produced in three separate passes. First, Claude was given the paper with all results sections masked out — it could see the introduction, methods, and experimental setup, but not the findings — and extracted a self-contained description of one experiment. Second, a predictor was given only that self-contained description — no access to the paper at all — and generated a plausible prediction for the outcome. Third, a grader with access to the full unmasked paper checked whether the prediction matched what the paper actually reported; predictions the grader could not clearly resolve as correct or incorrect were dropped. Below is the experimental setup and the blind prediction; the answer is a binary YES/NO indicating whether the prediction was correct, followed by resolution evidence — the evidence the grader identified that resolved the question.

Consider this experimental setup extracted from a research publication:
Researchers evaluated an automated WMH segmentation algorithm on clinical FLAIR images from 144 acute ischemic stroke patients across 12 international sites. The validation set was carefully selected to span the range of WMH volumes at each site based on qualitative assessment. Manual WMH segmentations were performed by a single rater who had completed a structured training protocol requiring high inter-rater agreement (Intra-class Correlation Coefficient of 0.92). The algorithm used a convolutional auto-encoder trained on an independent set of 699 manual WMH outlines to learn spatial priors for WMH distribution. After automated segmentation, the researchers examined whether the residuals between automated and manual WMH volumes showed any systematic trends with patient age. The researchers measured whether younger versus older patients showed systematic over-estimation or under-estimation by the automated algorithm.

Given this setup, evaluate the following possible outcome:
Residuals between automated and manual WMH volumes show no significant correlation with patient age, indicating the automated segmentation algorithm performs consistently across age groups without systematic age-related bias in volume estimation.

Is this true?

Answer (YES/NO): YES